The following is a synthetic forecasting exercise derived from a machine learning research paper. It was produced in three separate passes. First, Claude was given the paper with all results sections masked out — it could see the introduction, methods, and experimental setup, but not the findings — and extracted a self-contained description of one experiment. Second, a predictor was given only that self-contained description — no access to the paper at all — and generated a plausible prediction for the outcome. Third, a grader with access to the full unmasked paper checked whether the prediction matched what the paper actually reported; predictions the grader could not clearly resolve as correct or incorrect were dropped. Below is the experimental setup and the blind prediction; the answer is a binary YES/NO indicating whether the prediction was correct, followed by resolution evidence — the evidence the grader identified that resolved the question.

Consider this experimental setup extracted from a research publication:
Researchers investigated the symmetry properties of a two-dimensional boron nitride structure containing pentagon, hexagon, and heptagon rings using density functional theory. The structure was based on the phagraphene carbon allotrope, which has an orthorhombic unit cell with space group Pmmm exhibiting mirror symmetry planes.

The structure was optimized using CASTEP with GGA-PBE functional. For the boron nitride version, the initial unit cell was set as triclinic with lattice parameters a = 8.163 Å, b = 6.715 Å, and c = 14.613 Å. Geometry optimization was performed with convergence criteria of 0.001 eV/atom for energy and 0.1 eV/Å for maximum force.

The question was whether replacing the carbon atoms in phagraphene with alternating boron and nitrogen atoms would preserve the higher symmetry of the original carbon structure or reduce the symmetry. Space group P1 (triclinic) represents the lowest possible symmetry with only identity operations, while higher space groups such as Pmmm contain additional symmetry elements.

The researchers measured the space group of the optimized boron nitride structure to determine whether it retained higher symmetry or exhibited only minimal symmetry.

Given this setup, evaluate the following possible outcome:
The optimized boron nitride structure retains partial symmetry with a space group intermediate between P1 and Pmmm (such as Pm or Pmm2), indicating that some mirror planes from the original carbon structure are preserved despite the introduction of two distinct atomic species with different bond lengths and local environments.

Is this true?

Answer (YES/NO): NO